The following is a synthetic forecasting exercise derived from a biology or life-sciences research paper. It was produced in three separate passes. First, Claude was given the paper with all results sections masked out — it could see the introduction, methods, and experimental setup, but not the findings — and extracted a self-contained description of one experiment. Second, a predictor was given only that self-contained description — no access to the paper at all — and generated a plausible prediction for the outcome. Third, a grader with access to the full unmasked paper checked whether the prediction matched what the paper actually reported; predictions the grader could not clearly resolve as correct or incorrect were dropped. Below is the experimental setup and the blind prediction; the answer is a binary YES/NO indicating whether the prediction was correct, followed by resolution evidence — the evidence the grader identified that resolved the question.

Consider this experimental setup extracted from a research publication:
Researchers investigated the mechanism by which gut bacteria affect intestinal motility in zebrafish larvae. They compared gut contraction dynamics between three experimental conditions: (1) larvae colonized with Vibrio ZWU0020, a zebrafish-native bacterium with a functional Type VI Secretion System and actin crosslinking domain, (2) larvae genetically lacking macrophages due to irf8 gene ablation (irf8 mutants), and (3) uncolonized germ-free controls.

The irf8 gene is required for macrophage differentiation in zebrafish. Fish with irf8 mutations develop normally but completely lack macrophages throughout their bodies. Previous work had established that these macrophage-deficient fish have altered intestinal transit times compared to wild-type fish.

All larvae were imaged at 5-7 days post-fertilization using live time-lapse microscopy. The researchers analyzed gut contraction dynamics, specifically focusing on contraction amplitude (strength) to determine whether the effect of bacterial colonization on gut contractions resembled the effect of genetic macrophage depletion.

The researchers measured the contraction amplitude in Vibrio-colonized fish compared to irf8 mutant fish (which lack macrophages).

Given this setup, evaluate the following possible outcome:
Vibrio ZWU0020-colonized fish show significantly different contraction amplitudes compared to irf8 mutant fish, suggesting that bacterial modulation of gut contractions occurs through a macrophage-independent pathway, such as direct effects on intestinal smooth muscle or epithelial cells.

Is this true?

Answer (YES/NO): NO